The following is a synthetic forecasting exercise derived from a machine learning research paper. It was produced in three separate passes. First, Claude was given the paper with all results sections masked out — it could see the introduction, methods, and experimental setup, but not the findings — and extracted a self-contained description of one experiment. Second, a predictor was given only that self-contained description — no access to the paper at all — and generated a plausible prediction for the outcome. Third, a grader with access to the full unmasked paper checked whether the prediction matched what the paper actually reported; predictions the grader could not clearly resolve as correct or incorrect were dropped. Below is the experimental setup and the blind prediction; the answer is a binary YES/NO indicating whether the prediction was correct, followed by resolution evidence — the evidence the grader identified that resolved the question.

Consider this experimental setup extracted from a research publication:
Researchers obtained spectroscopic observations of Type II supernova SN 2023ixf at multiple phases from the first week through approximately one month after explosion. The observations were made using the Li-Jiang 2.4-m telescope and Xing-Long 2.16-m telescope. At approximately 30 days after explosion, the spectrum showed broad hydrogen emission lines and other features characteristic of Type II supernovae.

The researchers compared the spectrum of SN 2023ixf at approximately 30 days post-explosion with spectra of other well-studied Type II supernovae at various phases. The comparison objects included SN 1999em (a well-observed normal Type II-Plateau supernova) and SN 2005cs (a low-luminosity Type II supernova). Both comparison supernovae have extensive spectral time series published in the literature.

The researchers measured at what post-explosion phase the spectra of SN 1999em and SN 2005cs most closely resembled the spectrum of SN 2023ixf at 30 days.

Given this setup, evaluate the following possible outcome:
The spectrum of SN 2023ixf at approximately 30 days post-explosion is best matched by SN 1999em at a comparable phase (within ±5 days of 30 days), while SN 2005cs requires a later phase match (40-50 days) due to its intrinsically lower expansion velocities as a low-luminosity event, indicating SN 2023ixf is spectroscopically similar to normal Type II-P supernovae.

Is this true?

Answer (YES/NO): NO